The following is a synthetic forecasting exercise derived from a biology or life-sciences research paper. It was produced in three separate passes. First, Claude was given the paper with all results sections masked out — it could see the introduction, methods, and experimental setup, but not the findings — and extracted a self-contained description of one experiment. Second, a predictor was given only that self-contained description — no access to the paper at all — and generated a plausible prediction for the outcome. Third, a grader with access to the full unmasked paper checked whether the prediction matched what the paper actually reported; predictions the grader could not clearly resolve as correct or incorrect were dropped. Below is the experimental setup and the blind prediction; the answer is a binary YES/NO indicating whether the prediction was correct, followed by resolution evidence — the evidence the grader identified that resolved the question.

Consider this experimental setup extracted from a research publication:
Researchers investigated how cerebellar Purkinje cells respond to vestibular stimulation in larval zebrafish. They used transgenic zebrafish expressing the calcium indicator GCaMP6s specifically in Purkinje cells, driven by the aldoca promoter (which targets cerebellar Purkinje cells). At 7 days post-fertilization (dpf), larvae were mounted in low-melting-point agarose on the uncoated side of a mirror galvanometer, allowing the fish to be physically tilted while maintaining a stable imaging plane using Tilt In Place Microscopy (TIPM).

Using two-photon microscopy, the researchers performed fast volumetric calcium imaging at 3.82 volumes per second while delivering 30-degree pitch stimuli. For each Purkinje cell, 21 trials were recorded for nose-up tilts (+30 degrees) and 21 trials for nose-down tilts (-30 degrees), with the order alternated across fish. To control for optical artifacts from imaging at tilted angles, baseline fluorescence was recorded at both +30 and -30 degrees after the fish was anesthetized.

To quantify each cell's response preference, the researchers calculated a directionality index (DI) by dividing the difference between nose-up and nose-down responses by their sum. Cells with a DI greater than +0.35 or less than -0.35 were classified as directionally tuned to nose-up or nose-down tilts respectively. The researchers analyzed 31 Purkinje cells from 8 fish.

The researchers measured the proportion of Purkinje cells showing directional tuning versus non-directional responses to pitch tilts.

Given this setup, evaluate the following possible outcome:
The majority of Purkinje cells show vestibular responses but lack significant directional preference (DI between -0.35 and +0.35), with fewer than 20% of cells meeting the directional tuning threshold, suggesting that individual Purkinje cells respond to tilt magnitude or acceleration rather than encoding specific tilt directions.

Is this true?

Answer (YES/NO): NO